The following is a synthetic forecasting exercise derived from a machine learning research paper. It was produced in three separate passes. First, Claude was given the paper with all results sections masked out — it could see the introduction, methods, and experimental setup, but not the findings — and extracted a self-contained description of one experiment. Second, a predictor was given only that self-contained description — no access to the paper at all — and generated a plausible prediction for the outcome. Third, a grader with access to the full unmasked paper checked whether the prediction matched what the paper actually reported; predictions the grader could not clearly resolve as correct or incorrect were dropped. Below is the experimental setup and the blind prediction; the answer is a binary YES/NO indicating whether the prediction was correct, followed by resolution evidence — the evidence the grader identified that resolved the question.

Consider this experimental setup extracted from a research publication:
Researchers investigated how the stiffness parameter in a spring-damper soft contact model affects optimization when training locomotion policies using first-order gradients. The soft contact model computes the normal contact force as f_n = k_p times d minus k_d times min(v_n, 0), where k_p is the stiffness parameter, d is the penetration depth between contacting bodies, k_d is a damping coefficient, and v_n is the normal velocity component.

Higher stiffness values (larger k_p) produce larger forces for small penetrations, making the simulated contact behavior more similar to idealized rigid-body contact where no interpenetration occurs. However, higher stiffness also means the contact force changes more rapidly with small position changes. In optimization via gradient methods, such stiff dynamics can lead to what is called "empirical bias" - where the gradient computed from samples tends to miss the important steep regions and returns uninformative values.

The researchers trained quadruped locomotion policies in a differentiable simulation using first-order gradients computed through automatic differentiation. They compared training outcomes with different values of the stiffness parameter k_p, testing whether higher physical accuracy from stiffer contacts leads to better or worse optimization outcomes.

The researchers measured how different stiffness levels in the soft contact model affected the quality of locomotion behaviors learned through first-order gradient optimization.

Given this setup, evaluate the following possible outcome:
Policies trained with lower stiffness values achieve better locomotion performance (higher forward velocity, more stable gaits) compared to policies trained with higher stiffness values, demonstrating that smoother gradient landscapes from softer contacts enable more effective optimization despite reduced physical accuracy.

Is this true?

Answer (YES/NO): NO